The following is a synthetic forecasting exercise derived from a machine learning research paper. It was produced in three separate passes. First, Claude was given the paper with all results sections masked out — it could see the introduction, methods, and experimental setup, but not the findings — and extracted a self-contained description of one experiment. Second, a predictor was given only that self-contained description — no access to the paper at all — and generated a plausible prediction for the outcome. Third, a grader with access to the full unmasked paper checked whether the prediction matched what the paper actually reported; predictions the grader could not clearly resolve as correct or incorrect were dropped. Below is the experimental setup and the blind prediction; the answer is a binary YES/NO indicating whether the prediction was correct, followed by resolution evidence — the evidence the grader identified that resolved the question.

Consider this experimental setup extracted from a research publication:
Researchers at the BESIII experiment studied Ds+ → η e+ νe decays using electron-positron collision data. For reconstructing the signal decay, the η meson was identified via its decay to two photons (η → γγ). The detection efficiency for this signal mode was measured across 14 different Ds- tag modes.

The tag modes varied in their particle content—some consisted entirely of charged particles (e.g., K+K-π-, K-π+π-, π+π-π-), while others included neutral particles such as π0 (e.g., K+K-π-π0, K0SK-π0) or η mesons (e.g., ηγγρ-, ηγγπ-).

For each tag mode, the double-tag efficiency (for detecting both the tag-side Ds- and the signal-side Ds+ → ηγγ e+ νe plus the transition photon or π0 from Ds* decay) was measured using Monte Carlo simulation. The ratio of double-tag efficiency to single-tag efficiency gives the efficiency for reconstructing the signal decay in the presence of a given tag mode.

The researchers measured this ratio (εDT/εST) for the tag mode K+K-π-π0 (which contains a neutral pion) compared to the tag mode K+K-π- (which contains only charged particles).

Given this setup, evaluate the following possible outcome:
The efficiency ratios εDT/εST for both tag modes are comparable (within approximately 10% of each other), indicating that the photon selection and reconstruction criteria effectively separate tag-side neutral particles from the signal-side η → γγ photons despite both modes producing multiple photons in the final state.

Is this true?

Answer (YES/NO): NO